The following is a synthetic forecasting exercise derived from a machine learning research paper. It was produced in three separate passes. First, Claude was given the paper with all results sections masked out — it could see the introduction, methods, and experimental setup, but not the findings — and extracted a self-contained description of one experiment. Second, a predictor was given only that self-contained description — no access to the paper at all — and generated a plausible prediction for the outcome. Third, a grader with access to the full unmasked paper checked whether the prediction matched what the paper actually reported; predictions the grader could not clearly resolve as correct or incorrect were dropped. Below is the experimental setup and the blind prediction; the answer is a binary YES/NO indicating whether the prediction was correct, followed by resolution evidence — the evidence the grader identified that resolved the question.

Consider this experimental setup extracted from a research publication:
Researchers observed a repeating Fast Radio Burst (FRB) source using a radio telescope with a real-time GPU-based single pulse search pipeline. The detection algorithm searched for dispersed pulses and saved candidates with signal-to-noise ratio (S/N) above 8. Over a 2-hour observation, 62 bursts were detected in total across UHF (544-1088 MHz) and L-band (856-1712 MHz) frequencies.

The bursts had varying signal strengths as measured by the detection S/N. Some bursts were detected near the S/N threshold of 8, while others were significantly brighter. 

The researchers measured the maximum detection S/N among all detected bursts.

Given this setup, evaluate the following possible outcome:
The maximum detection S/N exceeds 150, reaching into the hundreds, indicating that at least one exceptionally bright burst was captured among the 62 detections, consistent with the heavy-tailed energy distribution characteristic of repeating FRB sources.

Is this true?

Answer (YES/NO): YES